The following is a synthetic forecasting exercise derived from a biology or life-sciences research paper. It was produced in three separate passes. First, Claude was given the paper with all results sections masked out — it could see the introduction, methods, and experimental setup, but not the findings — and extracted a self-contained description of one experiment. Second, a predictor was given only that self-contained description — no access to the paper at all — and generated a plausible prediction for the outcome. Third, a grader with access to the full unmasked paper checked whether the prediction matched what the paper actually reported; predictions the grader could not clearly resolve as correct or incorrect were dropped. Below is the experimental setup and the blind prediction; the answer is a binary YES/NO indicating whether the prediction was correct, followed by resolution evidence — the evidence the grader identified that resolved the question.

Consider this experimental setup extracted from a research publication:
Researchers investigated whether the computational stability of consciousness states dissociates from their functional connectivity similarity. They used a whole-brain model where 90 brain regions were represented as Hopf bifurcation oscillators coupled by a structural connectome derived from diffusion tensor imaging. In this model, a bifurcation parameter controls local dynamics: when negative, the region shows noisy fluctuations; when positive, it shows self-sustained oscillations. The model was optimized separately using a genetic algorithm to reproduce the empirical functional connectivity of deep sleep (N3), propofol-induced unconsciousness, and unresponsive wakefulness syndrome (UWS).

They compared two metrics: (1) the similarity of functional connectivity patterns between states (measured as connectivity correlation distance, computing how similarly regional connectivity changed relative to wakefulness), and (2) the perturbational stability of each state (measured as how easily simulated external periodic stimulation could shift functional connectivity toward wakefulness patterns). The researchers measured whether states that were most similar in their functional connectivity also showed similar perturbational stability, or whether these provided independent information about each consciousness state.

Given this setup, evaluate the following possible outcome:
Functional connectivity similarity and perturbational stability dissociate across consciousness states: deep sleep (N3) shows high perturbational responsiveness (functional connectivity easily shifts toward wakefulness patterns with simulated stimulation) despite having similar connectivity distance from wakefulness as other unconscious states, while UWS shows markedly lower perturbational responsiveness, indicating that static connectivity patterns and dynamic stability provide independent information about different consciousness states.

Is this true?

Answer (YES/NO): YES